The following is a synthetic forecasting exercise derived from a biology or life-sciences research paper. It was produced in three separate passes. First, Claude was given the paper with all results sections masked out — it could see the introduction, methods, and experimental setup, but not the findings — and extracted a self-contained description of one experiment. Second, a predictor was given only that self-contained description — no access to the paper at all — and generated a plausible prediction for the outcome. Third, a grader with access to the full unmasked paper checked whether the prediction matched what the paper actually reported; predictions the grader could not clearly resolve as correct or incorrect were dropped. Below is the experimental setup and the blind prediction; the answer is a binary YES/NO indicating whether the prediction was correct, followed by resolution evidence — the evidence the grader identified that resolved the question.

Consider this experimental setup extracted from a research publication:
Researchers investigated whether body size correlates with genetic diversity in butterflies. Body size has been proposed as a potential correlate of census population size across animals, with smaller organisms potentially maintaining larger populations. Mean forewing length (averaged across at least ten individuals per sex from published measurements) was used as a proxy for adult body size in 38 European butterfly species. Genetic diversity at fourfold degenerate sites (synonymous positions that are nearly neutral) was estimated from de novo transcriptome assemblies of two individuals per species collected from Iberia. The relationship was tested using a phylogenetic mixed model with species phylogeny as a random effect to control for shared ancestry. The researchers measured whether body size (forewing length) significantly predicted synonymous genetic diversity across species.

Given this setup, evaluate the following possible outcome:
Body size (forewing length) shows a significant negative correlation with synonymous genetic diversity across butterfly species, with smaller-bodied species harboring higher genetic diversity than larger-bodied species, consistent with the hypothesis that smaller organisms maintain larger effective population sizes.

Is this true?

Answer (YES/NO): YES